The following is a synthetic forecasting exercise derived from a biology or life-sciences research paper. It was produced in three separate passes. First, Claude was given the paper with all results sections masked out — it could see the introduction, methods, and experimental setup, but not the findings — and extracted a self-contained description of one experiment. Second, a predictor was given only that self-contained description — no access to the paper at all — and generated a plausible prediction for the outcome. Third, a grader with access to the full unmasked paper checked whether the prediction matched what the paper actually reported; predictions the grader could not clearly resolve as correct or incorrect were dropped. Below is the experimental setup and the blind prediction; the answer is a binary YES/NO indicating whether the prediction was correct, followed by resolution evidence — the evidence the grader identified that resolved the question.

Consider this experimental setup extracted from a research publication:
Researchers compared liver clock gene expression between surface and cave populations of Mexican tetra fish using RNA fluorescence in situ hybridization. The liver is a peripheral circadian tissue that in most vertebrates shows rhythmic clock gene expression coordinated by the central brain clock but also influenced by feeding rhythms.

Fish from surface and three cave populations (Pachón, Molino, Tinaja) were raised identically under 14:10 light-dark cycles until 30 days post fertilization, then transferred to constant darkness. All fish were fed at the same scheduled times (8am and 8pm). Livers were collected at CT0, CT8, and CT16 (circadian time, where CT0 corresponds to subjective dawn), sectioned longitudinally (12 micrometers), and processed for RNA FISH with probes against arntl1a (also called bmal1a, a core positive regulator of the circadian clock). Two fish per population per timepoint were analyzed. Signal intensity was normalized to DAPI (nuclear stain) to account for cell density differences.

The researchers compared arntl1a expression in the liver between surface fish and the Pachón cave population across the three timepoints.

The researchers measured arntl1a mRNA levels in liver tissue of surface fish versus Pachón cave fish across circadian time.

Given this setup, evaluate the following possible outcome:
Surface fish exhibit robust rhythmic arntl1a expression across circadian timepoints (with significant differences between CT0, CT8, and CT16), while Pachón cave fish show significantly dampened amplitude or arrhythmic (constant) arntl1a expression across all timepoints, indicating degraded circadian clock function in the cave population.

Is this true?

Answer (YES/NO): NO